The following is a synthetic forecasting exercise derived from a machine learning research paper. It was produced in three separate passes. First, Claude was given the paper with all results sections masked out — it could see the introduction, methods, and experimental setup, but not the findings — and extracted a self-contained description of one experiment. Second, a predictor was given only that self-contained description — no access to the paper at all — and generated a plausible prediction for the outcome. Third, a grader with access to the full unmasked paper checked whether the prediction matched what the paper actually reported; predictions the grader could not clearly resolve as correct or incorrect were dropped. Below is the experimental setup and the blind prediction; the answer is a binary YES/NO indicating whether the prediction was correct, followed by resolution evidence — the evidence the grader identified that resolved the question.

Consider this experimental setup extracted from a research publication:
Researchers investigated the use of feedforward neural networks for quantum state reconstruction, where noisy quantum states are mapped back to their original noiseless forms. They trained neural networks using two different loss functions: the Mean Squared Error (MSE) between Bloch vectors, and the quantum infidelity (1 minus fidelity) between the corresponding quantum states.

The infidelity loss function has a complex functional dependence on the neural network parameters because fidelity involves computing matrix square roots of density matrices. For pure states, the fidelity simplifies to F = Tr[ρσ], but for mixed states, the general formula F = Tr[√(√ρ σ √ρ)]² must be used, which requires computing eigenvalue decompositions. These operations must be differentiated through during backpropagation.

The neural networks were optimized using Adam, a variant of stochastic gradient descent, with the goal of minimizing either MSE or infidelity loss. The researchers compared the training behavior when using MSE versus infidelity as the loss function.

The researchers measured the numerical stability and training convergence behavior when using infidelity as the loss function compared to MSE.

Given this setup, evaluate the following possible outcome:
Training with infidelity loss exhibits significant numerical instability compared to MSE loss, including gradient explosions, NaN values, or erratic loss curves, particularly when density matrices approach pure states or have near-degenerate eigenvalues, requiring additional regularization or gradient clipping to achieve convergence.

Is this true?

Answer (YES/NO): NO